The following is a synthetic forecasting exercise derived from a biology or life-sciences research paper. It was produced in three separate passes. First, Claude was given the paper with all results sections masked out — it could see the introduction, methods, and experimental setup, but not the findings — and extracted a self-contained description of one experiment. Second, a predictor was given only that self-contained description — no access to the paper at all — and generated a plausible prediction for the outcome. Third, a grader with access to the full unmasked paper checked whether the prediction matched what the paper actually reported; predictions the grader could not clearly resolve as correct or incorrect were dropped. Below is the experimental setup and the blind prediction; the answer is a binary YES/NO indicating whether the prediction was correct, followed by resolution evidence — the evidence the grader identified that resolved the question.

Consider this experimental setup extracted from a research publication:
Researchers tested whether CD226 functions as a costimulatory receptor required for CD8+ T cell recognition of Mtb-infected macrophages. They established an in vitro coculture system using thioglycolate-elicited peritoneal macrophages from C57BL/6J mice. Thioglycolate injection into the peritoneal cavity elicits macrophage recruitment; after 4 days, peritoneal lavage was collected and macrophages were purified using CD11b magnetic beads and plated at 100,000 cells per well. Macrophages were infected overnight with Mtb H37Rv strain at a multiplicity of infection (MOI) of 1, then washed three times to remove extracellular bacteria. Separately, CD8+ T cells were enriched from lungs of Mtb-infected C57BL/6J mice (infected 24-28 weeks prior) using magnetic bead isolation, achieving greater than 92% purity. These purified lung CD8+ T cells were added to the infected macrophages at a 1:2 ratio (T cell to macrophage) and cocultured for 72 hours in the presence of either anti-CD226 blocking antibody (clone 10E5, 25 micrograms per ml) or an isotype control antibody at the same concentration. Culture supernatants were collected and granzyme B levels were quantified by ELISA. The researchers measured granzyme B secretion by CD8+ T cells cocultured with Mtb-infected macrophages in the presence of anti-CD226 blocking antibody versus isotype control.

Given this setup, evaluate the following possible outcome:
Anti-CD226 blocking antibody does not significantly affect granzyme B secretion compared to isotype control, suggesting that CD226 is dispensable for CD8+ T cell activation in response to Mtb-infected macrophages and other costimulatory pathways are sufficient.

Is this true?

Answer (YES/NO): NO